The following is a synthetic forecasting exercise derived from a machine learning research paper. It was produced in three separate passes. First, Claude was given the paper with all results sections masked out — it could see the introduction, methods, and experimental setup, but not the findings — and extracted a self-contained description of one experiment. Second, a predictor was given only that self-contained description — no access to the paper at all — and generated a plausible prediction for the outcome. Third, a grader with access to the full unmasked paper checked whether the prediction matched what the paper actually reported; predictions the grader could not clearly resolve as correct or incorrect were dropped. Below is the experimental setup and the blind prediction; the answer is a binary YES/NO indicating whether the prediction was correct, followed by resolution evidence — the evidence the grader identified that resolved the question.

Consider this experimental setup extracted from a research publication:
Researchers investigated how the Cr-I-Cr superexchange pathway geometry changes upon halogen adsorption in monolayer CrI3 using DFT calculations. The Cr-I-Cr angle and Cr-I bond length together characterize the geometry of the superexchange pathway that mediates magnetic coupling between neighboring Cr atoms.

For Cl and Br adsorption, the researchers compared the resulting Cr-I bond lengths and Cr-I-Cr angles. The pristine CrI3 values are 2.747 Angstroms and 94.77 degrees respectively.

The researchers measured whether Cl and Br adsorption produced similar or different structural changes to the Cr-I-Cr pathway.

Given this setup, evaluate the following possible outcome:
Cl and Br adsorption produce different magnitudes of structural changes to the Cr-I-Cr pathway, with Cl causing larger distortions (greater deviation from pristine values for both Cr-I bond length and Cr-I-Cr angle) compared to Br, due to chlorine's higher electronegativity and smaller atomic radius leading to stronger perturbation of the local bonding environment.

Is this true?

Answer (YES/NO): NO